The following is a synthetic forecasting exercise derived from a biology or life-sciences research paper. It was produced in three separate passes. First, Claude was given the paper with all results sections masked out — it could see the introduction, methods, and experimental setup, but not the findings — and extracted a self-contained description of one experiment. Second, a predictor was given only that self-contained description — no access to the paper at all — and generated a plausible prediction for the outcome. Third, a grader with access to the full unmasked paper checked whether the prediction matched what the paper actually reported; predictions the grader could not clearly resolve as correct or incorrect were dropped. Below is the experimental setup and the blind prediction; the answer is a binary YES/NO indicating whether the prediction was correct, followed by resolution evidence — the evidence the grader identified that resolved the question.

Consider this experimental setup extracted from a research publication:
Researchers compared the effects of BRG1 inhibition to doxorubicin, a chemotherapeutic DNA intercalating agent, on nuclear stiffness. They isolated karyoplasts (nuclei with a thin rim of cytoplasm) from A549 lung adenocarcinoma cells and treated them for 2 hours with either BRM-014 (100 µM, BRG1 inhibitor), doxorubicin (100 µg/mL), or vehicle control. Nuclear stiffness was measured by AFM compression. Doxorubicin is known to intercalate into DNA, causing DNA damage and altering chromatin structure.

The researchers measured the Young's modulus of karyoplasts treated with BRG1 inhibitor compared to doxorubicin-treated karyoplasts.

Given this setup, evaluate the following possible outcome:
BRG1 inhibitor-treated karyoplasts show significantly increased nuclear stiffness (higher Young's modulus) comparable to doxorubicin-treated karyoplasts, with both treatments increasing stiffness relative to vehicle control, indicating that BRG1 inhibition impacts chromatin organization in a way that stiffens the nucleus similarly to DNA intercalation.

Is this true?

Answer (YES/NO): NO